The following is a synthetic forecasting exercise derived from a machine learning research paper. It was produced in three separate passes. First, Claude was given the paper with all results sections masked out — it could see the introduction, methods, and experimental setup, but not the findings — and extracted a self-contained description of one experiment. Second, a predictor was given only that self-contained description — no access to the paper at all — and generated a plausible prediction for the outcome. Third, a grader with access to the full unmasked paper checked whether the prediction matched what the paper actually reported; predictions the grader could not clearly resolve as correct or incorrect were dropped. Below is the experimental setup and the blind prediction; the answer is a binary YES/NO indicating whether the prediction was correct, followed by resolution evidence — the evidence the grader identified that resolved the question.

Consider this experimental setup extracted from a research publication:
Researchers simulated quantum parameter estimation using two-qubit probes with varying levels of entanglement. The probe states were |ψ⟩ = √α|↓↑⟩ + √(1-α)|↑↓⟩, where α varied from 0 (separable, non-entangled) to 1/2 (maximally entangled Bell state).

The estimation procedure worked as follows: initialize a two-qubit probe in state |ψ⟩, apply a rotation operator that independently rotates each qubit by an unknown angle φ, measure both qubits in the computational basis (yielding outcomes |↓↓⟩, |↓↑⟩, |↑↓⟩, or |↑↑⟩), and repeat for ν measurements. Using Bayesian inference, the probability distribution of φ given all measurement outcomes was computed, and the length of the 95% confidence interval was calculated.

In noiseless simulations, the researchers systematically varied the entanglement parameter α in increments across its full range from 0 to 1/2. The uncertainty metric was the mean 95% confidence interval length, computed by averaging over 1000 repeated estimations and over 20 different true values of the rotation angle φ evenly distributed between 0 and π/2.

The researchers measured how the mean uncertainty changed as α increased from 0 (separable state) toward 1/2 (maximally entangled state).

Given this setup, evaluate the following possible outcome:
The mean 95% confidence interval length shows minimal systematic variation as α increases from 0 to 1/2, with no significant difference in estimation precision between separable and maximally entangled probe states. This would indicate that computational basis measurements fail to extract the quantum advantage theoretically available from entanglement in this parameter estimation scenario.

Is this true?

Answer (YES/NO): NO